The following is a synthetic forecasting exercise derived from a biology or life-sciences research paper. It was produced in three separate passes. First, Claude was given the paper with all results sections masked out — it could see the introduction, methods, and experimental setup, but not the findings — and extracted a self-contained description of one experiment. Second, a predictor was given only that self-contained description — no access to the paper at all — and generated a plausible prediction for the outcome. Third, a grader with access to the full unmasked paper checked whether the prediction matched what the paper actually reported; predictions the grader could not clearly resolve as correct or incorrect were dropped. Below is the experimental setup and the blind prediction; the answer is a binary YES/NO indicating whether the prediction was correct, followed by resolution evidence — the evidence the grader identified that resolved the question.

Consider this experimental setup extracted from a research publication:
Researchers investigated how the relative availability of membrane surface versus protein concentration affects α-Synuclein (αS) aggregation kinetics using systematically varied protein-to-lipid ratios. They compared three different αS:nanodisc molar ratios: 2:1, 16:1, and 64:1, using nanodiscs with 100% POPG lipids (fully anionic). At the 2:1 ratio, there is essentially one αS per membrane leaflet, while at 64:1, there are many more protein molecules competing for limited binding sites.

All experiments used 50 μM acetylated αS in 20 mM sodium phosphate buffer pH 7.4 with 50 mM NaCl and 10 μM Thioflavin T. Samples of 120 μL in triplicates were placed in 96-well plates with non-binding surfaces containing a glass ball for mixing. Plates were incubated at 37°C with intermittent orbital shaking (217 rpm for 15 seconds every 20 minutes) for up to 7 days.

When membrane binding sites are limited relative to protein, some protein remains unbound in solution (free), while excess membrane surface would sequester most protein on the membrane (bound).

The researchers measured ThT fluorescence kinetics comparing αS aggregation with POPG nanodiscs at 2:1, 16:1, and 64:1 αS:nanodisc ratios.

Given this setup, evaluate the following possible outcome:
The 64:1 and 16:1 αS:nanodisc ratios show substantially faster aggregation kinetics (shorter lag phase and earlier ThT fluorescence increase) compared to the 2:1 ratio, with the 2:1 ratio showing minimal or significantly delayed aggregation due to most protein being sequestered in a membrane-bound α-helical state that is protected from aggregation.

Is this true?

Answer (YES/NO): YES